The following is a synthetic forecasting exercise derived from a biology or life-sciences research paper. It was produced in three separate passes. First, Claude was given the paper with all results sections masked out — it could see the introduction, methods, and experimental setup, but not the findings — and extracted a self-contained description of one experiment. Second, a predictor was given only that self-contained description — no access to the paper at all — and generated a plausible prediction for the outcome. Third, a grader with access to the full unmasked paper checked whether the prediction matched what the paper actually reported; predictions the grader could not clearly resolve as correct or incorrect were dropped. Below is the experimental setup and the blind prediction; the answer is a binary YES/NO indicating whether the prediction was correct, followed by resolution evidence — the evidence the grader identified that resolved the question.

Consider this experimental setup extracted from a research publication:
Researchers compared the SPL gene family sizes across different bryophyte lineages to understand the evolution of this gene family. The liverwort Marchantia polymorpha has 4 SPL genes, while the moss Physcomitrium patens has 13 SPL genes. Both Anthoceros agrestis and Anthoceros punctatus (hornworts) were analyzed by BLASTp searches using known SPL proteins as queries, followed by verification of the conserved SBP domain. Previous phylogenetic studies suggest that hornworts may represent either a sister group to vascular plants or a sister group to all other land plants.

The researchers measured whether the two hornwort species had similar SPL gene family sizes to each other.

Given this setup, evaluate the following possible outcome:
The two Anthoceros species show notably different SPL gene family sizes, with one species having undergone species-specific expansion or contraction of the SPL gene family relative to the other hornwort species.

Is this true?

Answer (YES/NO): NO